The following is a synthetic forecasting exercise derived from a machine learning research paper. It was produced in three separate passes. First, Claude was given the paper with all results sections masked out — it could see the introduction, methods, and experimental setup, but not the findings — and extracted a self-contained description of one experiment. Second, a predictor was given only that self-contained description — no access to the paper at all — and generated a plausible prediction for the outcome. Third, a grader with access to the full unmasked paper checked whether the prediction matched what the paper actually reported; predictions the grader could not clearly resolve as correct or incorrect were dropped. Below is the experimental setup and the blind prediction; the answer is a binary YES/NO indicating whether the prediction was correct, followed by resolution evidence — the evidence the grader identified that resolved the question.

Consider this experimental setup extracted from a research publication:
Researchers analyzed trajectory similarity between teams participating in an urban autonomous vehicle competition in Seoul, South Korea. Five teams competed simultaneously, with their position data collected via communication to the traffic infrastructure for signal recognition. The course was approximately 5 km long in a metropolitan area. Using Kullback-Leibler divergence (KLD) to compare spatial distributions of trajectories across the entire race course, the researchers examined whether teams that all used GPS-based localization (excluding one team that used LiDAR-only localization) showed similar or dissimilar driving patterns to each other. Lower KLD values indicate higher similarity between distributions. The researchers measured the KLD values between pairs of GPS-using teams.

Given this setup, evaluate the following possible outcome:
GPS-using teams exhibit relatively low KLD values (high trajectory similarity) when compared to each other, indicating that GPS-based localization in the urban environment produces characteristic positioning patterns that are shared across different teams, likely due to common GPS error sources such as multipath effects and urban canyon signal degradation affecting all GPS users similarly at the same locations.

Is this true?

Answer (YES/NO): NO